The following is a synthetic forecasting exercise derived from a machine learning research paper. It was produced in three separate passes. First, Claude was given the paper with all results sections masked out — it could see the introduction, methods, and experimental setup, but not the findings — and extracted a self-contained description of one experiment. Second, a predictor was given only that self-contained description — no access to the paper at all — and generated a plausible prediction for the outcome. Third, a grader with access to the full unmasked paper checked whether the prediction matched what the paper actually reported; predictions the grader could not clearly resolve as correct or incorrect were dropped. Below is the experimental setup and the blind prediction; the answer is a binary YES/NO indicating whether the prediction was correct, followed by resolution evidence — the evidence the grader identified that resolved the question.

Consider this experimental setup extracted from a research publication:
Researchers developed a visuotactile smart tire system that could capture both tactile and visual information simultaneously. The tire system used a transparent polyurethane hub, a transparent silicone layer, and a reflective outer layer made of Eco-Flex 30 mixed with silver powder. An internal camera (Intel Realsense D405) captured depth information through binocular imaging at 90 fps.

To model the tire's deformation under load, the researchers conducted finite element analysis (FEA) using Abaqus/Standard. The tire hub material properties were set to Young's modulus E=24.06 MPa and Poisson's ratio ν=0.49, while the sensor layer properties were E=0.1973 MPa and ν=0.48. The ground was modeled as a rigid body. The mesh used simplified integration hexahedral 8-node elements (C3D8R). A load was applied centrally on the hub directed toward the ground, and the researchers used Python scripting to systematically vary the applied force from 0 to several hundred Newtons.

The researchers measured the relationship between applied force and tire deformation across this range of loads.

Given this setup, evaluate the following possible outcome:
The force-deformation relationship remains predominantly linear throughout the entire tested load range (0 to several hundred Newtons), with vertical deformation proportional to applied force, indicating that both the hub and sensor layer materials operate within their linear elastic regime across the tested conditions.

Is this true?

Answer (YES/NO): YES